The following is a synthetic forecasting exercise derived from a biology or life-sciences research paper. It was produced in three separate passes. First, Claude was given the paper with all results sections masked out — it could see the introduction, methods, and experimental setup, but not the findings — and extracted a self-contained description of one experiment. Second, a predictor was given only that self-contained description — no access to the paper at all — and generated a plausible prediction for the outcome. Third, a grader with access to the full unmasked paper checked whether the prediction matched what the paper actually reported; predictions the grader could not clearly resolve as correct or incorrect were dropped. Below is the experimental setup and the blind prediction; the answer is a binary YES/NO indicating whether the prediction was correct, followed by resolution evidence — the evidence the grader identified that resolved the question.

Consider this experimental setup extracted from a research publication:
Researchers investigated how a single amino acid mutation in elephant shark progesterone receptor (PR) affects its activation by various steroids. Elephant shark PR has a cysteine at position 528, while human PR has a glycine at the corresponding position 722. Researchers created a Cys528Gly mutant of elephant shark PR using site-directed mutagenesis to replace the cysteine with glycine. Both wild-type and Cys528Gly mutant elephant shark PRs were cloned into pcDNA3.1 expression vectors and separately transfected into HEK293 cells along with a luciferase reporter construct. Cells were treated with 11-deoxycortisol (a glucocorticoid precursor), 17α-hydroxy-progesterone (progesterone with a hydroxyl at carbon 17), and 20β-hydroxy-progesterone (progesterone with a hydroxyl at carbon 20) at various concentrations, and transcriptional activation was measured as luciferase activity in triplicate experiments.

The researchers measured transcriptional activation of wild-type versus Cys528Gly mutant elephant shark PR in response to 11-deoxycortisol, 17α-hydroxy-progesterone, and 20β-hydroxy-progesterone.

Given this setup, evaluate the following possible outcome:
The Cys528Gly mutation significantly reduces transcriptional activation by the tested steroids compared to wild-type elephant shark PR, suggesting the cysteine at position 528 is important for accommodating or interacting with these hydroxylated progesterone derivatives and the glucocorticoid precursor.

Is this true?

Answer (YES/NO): YES